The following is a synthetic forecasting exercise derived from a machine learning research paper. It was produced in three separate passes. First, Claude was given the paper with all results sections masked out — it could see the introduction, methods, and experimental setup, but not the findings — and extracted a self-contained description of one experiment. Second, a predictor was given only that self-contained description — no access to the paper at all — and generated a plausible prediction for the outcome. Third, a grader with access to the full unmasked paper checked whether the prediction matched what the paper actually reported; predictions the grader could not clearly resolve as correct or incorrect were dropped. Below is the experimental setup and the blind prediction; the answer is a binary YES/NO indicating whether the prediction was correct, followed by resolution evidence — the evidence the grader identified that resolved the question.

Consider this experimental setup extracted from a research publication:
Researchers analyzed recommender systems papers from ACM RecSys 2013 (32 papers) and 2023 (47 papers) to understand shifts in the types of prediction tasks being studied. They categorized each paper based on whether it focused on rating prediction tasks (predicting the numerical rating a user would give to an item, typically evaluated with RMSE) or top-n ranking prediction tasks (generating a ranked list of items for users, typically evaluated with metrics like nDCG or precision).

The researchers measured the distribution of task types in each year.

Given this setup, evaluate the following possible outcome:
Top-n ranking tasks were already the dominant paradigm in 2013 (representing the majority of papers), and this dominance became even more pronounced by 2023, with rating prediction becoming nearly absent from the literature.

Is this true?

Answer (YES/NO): NO